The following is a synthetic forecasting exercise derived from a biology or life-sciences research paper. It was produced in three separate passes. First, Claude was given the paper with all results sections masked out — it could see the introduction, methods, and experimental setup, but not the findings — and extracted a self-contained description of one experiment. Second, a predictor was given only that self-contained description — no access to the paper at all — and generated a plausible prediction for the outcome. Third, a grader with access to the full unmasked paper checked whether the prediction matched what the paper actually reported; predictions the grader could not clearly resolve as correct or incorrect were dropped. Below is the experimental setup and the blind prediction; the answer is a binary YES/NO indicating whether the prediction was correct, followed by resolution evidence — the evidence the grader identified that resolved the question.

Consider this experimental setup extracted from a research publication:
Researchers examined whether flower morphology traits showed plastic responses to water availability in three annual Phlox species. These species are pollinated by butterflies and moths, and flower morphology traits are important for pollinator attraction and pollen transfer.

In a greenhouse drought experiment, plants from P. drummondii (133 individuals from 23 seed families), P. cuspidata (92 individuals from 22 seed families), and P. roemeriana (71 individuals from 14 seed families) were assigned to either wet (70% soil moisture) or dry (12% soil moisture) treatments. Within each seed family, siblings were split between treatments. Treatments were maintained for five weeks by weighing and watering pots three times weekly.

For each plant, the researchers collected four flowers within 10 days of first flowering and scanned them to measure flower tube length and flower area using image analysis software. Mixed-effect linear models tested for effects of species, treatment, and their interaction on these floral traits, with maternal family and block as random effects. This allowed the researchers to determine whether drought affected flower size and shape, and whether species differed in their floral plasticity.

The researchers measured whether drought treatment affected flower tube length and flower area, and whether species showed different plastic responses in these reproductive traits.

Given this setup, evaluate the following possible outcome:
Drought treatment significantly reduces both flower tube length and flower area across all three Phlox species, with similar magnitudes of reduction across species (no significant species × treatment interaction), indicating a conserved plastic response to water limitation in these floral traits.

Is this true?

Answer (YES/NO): NO